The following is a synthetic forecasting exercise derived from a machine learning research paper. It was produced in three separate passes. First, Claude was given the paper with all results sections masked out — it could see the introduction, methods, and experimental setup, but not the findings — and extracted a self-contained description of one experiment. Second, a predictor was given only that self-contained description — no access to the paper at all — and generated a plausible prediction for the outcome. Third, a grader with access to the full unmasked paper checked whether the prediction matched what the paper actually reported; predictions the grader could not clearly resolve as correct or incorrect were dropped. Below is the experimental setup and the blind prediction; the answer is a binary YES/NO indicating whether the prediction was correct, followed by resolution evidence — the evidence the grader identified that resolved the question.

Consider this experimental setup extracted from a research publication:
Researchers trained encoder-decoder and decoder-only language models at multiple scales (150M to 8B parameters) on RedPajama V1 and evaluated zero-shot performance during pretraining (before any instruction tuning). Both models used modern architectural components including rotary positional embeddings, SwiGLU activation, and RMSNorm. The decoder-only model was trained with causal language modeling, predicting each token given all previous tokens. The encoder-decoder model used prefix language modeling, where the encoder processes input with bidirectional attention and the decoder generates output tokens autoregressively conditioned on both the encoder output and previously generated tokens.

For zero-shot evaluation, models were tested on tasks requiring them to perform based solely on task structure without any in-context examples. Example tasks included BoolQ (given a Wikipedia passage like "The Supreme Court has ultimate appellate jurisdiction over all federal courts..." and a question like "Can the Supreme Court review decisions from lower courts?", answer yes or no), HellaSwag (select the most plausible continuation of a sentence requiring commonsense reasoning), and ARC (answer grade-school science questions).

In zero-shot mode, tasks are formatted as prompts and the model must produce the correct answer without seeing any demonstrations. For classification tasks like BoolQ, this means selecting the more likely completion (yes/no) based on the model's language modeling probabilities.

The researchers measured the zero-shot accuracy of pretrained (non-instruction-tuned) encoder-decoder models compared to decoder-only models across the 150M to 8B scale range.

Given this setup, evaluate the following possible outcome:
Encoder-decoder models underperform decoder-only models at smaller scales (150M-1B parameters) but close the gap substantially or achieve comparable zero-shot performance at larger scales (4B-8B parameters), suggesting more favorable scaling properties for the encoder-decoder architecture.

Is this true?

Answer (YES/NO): NO